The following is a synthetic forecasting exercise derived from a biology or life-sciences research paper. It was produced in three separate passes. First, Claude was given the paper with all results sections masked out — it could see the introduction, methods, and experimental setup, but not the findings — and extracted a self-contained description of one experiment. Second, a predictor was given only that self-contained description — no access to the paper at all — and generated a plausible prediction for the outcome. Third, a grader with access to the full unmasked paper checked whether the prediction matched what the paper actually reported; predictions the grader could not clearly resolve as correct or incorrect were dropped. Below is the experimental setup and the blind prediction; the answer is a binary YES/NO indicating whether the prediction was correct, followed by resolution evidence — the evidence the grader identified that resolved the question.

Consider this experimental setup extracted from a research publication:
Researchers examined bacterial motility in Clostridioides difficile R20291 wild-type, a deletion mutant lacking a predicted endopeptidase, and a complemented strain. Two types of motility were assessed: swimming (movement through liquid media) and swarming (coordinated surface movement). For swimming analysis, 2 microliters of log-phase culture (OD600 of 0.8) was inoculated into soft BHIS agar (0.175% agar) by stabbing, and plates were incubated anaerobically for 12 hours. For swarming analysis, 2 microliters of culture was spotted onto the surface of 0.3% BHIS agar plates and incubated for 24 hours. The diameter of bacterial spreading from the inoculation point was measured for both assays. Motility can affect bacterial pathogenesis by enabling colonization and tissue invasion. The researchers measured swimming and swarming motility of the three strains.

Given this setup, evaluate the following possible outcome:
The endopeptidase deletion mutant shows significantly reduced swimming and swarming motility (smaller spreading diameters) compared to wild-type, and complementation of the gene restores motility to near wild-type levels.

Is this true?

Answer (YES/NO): NO